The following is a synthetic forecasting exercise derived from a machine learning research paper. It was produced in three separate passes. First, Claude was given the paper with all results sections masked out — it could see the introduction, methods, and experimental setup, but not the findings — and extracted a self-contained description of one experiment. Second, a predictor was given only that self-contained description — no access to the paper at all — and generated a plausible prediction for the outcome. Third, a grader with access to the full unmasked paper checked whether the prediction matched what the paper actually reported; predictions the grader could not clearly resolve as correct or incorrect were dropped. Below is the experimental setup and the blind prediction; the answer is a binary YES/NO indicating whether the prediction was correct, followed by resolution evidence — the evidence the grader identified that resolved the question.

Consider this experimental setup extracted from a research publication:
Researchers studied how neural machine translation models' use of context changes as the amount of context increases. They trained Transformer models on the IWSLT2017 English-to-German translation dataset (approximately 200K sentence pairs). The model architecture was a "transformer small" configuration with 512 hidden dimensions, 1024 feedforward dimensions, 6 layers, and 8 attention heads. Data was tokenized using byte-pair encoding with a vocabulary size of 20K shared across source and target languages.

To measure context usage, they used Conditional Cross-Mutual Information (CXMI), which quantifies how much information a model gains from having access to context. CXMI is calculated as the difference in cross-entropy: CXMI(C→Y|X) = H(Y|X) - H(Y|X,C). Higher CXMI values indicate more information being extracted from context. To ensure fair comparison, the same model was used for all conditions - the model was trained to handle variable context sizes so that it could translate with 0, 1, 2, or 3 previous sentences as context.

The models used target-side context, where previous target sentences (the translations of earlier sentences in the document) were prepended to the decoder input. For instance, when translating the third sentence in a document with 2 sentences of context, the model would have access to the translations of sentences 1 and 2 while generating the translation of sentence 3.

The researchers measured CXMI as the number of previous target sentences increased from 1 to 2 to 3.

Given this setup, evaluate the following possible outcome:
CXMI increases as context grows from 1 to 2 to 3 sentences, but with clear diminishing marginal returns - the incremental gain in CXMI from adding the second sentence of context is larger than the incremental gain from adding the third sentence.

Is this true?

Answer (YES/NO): YES